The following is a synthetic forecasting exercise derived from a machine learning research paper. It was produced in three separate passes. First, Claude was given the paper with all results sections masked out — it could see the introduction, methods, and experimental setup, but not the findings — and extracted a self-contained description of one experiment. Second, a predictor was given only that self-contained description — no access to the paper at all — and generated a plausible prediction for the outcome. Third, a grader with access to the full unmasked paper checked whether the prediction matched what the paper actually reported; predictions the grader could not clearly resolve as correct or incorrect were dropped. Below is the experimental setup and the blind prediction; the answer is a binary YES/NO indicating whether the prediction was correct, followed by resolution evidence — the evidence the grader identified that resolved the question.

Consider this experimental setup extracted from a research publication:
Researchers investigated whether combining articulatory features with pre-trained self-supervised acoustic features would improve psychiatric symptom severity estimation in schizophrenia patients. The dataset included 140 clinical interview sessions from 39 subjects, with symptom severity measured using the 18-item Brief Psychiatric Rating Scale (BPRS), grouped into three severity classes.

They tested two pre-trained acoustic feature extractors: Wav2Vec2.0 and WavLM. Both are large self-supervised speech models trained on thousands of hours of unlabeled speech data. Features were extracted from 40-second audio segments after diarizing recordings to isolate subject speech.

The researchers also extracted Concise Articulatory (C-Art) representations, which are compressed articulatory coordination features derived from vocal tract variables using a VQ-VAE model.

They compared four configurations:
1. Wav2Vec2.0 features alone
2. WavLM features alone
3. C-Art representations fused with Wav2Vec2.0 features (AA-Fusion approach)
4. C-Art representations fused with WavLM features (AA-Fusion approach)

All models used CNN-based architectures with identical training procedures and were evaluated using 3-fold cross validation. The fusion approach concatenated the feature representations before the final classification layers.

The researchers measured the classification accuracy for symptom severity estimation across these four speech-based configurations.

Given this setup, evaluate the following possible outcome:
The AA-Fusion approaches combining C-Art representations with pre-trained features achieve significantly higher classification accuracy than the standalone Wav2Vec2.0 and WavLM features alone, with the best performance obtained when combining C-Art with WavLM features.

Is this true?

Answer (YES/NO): NO